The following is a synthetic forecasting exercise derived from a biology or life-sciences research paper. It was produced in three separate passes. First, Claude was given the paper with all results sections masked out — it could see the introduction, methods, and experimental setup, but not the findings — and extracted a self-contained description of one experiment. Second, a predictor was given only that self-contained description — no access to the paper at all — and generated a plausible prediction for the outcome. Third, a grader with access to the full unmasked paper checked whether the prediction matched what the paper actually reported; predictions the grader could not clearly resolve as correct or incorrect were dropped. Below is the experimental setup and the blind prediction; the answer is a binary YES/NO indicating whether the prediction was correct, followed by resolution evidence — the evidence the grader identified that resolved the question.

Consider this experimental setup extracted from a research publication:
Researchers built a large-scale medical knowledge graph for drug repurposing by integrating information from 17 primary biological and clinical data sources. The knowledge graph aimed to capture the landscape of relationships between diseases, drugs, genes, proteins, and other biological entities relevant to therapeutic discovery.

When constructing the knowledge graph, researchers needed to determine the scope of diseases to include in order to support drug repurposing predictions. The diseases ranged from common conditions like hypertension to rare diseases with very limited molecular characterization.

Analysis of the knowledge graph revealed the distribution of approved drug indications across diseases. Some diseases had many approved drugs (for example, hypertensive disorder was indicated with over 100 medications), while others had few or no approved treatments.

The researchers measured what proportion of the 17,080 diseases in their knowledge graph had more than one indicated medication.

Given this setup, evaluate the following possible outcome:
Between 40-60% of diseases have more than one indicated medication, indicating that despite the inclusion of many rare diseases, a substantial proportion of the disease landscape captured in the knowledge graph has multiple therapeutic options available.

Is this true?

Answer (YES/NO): NO